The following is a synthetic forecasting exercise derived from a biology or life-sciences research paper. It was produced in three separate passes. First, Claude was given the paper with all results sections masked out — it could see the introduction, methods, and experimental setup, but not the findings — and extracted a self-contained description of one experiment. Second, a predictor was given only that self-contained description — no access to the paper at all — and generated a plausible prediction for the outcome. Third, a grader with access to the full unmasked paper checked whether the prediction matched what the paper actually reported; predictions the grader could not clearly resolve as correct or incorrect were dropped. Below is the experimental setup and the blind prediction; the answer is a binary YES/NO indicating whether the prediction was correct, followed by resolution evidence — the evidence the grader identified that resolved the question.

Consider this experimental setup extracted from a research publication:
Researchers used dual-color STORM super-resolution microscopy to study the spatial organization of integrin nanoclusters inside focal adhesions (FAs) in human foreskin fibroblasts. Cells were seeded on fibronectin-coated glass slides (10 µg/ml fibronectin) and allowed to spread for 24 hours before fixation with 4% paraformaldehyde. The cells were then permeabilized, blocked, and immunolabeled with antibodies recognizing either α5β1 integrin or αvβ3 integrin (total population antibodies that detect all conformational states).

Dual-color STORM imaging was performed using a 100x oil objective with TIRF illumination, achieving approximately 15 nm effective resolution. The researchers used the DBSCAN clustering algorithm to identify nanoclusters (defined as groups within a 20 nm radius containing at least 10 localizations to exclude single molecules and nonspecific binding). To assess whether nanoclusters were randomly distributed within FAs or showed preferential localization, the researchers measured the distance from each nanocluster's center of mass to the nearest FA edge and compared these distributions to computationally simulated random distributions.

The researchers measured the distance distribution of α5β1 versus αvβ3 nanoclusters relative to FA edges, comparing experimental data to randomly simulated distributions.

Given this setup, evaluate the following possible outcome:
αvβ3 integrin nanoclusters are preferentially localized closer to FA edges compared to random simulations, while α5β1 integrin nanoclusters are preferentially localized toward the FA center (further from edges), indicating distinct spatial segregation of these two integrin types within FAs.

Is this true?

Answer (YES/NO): NO